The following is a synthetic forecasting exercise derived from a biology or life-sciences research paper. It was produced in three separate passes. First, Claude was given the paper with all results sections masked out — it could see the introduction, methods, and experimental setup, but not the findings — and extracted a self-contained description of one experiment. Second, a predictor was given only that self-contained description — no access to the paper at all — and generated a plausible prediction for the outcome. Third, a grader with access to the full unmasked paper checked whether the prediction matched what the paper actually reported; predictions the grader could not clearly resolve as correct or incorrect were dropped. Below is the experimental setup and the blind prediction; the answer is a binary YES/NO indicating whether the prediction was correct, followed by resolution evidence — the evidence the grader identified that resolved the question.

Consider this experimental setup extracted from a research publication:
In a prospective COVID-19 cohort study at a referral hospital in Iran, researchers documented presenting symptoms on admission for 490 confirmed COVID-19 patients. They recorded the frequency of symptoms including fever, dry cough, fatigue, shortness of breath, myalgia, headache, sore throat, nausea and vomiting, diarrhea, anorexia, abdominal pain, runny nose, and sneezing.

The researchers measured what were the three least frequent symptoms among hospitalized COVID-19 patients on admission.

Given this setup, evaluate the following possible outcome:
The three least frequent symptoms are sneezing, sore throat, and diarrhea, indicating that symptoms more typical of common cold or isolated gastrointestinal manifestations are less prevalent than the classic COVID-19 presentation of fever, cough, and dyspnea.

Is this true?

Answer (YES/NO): NO